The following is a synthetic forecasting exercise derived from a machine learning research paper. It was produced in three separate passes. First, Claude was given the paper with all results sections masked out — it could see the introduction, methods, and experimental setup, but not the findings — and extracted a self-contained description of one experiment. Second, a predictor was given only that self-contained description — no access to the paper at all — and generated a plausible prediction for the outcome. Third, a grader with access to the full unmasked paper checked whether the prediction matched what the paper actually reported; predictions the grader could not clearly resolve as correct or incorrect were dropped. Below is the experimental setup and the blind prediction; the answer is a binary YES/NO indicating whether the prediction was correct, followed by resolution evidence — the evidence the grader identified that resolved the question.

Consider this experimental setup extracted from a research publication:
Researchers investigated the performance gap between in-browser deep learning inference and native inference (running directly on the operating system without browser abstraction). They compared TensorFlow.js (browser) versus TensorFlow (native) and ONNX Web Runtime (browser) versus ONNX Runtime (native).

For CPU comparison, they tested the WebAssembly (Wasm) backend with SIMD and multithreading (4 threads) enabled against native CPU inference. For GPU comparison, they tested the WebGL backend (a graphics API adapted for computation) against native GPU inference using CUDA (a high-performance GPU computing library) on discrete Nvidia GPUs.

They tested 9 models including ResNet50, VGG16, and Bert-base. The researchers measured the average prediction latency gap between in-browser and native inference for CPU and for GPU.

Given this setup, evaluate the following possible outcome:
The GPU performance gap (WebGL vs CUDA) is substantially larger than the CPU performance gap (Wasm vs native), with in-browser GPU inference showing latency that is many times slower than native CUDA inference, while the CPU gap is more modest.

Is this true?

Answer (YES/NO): YES